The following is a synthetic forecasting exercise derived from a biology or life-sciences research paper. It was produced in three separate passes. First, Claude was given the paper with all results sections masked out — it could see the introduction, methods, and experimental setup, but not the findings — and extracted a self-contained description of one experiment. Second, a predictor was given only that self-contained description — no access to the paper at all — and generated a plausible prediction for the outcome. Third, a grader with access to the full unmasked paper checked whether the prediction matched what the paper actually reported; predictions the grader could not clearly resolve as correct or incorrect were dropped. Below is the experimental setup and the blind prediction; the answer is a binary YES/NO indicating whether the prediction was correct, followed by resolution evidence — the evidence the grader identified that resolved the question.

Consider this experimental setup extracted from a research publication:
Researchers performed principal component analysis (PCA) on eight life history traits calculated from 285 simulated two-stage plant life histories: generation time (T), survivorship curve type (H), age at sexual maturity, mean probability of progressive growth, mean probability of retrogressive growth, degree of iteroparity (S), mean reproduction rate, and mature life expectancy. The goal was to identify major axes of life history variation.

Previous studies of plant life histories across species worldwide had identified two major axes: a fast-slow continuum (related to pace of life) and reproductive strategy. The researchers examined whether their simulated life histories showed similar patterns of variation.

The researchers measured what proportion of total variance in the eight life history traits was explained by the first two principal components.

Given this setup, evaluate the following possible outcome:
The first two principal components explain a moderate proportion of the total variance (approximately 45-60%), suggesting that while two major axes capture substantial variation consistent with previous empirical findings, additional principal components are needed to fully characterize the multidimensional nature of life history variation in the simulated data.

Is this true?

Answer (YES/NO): NO